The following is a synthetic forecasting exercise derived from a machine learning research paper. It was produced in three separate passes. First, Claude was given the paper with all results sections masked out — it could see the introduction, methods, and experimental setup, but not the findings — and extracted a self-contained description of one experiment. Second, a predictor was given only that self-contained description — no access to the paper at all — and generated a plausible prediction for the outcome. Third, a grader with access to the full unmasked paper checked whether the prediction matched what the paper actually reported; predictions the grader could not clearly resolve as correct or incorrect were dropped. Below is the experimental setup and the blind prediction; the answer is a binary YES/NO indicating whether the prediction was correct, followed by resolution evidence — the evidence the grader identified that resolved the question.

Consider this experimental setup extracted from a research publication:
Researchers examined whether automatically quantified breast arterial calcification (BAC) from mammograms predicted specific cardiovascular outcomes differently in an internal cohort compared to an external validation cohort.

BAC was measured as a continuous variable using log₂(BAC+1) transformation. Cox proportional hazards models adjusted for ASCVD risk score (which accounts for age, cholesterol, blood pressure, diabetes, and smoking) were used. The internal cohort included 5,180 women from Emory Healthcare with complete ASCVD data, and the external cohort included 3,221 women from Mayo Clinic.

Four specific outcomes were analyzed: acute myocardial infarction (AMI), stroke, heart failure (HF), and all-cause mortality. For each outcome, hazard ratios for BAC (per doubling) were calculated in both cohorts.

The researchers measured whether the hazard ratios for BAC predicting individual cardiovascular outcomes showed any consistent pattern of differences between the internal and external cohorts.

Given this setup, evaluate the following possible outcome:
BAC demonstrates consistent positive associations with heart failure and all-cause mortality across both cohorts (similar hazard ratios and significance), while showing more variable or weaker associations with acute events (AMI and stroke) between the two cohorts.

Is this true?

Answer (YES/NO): NO